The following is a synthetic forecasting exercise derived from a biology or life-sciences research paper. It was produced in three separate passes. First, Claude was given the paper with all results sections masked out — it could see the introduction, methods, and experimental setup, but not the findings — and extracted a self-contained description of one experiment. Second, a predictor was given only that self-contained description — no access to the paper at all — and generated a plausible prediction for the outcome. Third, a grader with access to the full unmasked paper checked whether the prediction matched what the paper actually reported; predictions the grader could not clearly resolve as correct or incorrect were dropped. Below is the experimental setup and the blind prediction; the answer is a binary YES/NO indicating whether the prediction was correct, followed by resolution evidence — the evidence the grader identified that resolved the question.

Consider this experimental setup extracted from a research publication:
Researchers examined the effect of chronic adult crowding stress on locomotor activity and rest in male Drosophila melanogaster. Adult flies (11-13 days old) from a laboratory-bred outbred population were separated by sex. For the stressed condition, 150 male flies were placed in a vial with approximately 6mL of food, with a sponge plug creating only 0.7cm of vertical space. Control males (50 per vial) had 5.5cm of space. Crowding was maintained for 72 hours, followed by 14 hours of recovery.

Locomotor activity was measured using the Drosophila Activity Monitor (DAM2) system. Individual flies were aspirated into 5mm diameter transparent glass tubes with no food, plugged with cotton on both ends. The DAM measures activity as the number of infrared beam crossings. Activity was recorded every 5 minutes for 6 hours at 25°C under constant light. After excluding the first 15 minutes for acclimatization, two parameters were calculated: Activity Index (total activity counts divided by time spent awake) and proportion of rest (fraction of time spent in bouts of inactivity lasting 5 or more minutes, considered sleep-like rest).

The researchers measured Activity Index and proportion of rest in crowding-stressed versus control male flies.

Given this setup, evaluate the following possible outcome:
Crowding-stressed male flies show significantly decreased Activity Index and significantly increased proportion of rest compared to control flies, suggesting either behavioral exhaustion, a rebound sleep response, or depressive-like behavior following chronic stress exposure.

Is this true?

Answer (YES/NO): NO